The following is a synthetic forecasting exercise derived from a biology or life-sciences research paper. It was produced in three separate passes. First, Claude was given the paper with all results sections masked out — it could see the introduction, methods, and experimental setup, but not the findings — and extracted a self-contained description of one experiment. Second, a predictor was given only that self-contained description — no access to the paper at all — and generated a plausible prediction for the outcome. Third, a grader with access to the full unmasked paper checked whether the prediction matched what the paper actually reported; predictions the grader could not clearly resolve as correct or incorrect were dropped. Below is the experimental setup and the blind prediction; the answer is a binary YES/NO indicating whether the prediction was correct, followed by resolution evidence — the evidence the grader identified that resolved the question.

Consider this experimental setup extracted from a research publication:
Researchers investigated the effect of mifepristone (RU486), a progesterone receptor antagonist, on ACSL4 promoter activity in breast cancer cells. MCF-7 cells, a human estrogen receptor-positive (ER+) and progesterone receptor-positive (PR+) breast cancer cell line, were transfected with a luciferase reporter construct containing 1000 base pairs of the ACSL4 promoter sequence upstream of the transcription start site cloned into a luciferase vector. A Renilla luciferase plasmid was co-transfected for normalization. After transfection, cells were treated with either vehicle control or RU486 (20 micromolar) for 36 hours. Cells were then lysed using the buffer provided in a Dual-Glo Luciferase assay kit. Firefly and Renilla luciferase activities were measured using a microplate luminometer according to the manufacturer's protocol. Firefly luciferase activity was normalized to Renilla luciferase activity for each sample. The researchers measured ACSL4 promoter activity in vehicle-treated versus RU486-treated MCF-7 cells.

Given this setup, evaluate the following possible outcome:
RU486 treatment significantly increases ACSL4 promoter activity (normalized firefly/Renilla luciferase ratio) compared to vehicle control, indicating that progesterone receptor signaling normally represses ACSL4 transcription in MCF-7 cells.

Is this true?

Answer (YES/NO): YES